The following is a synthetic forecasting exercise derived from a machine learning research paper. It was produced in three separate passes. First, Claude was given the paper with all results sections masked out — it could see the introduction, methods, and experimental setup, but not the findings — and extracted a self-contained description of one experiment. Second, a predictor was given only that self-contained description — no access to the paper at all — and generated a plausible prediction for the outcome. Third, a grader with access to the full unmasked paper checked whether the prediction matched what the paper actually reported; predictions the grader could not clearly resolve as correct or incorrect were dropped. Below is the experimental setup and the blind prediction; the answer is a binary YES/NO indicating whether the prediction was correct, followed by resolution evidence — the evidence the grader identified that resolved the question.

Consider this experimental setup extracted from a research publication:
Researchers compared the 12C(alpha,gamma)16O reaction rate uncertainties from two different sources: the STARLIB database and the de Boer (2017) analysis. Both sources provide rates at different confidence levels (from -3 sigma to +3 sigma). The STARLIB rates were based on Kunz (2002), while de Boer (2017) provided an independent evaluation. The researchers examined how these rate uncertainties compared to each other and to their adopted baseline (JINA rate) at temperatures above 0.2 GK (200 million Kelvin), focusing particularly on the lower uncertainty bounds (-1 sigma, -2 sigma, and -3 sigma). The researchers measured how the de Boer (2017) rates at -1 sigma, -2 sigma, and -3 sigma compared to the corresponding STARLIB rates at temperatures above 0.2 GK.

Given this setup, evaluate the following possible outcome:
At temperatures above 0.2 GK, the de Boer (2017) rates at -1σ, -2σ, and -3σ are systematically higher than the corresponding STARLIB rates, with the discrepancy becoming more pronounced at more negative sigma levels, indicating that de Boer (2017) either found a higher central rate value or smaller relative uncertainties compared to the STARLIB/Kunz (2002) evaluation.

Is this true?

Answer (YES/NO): NO